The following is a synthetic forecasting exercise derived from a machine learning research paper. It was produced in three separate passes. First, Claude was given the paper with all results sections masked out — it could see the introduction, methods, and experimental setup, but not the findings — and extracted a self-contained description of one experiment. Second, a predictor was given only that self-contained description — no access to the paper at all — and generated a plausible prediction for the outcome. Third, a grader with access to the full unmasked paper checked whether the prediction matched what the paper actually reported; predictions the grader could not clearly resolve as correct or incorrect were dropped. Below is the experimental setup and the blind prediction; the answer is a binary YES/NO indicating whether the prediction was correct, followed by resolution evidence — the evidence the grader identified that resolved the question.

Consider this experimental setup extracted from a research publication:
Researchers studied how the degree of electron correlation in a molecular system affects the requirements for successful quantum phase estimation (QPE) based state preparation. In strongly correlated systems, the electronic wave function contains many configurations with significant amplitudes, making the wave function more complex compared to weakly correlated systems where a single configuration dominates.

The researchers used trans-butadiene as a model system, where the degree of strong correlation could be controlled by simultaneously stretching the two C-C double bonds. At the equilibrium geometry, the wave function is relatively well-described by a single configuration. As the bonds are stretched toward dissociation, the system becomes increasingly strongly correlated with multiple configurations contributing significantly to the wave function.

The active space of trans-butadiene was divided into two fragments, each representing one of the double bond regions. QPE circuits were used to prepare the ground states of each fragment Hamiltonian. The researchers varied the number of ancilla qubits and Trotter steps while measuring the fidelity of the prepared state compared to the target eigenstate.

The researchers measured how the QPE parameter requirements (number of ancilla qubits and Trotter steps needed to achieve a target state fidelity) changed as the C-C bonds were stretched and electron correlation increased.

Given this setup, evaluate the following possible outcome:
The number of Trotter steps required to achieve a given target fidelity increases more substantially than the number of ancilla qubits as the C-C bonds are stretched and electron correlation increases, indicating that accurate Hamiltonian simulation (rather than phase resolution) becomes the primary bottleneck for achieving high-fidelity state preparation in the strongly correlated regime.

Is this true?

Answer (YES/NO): NO